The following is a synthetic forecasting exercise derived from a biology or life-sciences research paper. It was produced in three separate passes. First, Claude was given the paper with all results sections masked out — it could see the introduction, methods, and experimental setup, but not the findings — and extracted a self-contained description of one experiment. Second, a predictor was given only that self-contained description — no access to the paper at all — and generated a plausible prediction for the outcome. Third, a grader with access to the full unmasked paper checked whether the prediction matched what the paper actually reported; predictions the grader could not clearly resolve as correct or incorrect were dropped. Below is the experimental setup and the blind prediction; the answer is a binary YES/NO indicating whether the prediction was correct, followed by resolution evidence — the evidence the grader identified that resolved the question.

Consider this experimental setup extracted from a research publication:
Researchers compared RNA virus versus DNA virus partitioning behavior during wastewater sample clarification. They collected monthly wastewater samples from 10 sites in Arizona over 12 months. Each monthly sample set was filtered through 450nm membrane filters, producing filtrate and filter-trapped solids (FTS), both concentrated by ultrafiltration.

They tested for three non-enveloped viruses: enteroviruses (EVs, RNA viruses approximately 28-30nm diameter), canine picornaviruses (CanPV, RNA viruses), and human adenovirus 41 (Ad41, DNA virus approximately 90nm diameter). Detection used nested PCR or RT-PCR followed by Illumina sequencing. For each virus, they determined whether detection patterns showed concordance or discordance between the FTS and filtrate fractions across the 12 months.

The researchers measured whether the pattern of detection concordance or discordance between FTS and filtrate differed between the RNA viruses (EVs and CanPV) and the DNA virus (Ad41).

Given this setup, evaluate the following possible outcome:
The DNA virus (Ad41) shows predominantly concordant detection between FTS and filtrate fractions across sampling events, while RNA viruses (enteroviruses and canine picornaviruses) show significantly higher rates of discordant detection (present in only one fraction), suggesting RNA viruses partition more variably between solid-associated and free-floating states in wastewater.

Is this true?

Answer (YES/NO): NO